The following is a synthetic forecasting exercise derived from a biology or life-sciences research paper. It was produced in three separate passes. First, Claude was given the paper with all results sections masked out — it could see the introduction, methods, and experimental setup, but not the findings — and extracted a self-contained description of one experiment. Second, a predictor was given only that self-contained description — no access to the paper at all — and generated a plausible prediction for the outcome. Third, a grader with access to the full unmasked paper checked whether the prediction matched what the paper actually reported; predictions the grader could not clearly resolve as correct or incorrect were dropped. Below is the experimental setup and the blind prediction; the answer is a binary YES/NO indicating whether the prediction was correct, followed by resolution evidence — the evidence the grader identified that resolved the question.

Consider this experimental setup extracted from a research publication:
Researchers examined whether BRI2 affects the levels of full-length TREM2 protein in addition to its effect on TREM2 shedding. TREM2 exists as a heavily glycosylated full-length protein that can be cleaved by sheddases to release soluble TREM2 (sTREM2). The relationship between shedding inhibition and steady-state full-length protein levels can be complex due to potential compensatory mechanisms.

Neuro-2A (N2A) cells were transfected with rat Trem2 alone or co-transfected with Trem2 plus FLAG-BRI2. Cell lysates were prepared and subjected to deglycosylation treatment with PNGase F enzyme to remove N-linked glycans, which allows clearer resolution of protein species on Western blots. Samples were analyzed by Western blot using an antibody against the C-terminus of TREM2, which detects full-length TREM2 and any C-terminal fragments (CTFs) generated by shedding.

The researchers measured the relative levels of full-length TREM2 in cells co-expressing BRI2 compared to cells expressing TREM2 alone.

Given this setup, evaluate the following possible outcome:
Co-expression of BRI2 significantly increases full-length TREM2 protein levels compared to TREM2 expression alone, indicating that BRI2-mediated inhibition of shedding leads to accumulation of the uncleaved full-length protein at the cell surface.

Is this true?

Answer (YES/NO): YES